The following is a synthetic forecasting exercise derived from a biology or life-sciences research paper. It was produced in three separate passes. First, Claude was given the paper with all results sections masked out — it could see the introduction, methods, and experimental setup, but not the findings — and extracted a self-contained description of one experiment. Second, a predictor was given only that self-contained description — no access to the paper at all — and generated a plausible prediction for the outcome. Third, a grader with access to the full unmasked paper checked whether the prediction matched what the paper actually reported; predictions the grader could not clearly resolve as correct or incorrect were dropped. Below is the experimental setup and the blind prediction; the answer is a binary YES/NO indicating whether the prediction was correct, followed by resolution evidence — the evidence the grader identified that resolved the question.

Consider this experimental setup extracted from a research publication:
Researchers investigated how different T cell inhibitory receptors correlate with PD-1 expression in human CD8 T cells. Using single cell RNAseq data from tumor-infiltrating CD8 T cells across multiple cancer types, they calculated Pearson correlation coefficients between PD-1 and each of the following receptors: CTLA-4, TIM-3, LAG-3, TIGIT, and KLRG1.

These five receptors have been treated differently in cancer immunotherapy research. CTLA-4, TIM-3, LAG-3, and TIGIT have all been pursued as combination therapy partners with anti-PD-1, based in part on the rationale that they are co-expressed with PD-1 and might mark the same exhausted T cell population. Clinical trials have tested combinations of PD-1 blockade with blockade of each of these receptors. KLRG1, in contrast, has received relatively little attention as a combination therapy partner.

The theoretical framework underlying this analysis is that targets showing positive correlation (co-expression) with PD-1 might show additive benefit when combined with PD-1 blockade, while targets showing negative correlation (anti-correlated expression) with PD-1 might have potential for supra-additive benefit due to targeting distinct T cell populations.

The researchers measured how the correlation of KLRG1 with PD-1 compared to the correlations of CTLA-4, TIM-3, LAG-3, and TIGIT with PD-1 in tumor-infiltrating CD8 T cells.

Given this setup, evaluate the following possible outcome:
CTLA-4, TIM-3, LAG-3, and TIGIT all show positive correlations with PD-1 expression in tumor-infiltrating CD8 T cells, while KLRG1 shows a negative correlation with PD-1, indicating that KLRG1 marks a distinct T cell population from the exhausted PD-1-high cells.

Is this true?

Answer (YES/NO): YES